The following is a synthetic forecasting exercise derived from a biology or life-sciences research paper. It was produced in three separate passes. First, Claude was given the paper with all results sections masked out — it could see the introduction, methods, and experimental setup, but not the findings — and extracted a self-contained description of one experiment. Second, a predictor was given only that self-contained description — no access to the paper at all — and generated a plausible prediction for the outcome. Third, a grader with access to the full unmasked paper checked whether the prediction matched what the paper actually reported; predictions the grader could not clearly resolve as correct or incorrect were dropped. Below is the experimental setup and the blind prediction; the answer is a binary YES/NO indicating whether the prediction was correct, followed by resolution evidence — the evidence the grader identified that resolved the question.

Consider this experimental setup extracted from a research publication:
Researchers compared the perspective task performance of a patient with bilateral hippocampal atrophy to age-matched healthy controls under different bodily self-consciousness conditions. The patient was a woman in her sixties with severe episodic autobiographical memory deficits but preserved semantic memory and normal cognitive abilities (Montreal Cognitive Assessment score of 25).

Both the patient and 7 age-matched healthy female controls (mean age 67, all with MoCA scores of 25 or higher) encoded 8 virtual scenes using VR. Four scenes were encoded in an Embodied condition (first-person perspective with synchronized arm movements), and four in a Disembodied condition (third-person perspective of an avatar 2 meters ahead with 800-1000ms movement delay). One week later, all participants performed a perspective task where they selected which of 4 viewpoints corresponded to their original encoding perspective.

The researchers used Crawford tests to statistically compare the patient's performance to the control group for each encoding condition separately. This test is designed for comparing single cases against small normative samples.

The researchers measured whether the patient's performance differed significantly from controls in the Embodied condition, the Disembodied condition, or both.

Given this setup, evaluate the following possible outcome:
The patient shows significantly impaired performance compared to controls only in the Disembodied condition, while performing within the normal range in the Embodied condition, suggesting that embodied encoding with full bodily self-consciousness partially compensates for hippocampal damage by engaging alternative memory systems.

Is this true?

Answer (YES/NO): NO